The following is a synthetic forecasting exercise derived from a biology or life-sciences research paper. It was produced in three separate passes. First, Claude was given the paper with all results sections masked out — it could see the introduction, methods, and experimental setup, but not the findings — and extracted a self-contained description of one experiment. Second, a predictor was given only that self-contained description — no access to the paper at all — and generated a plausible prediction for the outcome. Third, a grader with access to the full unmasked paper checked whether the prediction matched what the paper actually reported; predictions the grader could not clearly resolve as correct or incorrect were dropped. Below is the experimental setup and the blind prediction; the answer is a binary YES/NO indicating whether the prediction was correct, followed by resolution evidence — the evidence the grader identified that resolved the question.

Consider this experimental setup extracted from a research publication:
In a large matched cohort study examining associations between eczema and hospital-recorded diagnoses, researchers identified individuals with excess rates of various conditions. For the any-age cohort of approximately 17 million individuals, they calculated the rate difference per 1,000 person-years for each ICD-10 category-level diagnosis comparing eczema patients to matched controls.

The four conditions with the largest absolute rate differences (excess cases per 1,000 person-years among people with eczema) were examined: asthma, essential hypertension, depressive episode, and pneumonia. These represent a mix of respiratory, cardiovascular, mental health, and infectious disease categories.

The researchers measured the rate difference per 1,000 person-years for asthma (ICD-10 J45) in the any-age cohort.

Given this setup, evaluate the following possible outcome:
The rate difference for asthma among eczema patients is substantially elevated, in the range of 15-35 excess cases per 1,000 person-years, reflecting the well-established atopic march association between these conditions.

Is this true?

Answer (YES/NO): NO